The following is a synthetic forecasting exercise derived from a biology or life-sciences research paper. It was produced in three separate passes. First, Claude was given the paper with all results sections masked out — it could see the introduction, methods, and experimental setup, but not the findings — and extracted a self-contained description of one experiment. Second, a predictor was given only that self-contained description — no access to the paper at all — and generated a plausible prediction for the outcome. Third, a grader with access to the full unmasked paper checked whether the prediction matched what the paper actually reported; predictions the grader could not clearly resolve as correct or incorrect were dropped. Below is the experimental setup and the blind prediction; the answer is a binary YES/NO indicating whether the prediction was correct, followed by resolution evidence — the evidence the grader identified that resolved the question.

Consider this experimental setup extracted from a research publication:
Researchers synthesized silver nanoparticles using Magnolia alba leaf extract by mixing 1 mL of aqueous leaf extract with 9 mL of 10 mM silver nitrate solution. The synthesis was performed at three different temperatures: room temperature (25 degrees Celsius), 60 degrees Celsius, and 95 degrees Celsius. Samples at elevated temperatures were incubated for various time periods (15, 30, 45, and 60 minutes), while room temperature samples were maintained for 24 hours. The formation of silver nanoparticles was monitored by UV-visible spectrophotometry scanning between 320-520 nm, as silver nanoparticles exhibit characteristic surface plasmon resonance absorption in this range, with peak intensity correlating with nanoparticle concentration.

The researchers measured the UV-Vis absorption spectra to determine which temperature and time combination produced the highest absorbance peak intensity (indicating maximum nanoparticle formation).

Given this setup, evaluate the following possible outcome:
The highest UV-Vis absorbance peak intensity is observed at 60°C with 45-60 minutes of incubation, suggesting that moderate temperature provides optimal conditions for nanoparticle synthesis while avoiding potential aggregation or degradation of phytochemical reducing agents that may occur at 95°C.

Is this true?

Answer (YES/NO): NO